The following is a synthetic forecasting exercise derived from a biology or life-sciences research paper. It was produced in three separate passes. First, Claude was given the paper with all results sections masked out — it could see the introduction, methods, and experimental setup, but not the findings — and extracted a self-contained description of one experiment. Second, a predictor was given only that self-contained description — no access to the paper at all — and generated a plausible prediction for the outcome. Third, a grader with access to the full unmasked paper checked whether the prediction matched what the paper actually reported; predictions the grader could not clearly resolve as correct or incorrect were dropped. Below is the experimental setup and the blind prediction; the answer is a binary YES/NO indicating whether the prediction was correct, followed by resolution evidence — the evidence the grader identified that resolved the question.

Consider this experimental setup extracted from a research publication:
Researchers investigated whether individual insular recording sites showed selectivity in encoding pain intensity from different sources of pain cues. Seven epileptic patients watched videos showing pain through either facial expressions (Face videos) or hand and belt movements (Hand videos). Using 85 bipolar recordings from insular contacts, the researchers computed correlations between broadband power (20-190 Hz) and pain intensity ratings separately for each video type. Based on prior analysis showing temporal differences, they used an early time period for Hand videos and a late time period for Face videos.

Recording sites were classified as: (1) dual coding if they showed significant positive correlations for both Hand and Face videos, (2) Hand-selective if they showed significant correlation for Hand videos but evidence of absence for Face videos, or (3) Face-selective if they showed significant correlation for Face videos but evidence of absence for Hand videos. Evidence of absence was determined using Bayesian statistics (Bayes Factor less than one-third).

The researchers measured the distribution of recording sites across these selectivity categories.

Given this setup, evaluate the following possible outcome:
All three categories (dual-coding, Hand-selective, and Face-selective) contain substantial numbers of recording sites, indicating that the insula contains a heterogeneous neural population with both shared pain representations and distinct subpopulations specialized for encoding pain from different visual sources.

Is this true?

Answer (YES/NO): YES